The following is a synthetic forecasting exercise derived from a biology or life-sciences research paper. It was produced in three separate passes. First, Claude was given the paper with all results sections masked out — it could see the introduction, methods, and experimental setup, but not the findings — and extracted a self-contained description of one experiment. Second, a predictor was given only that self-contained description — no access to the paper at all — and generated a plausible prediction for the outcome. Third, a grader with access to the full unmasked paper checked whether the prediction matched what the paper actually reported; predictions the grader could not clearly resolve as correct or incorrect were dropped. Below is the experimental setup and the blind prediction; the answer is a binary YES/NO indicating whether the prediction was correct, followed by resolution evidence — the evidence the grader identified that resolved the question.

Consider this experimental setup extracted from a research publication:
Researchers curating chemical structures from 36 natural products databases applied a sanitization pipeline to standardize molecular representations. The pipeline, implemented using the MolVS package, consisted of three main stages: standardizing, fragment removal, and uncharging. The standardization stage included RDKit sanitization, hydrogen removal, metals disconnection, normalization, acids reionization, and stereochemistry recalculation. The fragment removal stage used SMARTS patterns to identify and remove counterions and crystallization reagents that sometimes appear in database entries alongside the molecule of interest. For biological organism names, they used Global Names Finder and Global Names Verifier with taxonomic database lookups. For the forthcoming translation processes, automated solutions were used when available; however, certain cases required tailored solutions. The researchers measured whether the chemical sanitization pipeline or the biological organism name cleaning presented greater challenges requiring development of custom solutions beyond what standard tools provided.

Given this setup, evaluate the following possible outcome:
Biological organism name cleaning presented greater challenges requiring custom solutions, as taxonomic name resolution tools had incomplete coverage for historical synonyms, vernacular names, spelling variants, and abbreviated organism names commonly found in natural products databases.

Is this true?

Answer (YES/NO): YES